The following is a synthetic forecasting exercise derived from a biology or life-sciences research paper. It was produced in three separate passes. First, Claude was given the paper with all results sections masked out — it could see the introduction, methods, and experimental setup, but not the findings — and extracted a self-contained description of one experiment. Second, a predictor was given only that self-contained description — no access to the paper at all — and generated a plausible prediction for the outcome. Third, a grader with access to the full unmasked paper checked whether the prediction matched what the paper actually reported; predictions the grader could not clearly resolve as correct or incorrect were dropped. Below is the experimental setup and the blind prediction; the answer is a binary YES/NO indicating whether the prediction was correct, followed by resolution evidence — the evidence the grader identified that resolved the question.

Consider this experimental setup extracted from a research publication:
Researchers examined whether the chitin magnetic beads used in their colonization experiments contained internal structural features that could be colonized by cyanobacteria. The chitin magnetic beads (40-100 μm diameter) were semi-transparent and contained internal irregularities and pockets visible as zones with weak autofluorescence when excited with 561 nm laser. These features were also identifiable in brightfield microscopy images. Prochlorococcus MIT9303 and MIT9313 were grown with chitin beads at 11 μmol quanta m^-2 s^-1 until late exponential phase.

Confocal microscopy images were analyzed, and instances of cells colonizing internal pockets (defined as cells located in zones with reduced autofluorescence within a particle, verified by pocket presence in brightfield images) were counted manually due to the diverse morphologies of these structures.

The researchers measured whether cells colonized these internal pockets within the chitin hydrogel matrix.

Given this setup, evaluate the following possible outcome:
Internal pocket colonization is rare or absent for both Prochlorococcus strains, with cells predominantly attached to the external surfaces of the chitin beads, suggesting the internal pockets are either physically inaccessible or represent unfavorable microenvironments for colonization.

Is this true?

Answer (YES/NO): NO